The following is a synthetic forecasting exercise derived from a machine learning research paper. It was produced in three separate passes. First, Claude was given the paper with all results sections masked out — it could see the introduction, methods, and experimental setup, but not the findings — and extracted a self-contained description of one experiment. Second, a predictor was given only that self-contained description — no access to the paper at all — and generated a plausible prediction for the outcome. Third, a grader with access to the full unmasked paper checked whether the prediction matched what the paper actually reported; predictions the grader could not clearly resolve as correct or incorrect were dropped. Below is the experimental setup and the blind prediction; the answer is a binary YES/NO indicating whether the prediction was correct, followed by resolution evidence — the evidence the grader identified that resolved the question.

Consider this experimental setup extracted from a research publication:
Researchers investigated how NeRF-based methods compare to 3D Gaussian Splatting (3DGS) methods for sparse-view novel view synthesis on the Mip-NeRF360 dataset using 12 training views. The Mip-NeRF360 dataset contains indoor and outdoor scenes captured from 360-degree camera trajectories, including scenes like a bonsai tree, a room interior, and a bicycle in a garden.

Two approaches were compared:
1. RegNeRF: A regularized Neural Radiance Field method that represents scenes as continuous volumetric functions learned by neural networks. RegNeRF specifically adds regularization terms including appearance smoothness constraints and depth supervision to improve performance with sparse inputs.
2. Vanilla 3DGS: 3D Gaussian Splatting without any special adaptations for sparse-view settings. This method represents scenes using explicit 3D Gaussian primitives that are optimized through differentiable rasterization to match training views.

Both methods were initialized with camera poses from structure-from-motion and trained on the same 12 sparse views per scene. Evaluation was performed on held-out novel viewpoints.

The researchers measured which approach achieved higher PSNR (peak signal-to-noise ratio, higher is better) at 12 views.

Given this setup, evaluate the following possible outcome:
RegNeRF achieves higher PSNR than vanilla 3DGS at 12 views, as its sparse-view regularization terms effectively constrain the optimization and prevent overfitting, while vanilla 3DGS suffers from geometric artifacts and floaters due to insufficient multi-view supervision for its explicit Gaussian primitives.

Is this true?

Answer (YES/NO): YES